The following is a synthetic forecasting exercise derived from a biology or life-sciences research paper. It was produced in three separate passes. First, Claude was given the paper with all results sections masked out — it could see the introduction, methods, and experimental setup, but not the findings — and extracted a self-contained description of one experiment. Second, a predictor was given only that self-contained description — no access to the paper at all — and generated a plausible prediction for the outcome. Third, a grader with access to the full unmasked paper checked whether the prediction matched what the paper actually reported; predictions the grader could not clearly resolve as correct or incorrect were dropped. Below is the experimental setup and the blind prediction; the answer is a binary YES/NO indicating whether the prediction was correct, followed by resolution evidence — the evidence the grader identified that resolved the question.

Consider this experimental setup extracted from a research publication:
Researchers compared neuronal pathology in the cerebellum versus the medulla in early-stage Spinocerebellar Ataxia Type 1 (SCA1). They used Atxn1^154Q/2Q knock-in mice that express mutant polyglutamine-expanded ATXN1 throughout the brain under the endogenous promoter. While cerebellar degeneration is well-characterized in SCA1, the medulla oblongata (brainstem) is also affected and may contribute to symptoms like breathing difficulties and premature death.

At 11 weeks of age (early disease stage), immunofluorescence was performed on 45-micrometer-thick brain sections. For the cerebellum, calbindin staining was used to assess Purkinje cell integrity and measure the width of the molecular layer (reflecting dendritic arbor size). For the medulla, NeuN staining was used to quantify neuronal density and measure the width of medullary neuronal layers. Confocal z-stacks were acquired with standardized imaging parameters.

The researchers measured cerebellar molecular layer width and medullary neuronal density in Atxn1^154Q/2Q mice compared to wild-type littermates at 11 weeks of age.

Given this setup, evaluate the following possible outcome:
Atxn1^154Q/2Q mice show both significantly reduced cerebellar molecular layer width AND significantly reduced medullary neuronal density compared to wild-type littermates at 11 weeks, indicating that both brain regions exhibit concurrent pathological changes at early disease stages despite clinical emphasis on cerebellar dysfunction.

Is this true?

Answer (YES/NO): NO